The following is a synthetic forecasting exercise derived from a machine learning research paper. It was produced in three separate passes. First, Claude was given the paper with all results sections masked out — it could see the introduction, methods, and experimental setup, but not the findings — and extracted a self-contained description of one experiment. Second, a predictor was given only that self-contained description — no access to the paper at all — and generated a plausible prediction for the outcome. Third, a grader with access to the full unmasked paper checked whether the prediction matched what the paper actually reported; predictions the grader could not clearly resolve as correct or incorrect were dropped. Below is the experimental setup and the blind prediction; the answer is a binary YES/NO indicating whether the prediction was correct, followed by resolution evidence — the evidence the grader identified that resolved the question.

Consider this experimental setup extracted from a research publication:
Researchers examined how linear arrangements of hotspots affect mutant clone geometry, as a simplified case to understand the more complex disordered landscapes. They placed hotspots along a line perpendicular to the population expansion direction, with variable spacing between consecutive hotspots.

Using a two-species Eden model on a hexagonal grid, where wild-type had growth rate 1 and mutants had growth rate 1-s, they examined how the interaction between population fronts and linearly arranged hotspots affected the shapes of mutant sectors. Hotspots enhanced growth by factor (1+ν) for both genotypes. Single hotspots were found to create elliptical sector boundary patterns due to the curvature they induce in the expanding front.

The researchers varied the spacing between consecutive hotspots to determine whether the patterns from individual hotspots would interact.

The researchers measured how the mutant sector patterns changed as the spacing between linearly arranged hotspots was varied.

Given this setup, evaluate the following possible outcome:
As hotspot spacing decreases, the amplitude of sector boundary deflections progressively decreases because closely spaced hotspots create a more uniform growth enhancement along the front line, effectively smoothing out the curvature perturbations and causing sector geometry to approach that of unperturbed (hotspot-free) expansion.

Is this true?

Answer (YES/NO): NO